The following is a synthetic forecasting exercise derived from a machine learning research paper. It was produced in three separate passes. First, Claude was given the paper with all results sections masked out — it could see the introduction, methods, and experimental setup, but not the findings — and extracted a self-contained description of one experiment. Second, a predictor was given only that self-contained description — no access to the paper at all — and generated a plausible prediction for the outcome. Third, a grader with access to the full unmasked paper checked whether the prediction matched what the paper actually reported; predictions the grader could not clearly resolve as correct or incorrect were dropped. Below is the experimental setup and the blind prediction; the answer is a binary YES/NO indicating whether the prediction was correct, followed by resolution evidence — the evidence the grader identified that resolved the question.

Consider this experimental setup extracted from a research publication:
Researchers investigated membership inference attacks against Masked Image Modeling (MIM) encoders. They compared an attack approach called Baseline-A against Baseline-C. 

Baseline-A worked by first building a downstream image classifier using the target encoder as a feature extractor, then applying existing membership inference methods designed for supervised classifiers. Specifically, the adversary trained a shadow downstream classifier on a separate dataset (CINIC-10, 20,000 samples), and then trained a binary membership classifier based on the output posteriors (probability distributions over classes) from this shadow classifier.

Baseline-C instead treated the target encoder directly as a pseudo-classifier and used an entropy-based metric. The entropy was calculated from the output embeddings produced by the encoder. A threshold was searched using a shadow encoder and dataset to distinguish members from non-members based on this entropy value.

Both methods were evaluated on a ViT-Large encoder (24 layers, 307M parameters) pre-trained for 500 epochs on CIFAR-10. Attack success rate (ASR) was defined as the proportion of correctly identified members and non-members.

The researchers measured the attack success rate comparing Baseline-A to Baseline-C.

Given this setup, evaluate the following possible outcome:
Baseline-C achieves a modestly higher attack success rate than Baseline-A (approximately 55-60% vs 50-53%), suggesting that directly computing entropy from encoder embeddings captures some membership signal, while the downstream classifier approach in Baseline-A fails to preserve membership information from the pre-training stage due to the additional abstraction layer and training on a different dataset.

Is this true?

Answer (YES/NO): NO